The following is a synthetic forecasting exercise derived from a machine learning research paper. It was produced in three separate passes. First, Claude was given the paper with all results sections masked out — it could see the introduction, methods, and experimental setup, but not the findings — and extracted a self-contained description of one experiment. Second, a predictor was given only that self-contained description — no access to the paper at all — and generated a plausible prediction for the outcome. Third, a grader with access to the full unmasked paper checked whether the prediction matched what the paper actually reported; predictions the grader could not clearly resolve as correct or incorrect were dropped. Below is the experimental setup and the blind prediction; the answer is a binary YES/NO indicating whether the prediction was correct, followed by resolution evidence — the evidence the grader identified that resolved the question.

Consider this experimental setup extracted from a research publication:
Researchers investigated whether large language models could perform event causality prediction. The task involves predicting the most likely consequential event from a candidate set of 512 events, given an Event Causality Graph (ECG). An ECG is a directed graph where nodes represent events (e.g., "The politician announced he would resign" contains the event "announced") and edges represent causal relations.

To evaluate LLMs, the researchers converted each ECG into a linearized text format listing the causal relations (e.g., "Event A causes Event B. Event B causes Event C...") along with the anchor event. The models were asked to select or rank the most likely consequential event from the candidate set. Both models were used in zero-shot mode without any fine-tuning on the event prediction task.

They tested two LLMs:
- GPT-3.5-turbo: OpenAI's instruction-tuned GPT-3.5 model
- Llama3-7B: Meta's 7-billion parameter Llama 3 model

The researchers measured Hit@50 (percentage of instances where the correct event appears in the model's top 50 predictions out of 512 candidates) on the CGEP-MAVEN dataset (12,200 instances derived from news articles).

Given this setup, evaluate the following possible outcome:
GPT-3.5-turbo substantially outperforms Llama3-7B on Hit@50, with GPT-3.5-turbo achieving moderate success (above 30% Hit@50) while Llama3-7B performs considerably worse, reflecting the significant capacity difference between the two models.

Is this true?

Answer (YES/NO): YES